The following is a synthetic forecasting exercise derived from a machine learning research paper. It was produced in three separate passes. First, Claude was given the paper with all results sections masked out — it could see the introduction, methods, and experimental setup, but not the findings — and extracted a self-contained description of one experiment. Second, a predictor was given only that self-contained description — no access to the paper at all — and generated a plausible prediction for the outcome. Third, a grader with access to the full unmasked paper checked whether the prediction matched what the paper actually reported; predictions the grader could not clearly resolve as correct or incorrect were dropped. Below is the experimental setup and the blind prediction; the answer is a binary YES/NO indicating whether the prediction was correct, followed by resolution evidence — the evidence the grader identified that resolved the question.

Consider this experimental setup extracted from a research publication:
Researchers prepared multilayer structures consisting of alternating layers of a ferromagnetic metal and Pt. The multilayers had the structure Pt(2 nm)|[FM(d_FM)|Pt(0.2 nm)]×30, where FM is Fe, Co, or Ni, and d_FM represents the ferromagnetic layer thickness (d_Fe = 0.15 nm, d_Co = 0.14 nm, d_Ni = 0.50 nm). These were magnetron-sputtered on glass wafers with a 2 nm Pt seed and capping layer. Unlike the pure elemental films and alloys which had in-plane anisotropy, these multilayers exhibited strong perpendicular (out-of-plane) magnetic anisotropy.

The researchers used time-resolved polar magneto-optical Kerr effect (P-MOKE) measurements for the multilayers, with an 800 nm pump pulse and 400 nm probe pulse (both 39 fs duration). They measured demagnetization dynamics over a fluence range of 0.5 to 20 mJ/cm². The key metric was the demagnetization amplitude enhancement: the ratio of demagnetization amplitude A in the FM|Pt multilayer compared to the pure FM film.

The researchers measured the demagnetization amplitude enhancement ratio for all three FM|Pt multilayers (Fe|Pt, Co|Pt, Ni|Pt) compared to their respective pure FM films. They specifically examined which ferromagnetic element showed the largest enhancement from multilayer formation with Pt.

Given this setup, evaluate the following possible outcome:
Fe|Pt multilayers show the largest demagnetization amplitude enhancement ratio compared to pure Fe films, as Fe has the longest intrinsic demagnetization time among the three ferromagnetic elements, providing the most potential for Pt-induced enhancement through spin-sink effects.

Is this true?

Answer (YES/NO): YES